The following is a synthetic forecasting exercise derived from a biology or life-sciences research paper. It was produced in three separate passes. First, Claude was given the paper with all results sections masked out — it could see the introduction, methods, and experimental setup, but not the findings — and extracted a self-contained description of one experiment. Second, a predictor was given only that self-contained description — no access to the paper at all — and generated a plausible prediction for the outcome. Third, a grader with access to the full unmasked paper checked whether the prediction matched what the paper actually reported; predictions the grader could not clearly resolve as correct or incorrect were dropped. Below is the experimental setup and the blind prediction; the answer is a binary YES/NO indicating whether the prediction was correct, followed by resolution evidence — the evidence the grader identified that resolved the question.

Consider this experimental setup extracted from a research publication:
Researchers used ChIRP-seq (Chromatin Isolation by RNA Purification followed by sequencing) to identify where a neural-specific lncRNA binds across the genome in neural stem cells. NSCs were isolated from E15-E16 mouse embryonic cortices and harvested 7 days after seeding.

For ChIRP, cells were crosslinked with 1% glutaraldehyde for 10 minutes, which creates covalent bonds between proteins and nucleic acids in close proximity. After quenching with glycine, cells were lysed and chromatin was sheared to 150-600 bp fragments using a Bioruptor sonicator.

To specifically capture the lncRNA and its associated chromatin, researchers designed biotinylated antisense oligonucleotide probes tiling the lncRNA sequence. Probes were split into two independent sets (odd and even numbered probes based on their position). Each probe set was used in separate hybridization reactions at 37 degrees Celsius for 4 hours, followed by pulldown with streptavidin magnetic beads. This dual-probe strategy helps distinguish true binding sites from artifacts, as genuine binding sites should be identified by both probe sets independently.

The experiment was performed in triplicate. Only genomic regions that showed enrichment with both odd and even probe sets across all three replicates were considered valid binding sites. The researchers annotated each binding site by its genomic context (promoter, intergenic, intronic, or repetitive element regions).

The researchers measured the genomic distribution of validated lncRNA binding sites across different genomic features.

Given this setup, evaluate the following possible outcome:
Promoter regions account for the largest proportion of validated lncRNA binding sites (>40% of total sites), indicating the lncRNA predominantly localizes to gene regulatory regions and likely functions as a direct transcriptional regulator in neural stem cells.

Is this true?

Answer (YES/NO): NO